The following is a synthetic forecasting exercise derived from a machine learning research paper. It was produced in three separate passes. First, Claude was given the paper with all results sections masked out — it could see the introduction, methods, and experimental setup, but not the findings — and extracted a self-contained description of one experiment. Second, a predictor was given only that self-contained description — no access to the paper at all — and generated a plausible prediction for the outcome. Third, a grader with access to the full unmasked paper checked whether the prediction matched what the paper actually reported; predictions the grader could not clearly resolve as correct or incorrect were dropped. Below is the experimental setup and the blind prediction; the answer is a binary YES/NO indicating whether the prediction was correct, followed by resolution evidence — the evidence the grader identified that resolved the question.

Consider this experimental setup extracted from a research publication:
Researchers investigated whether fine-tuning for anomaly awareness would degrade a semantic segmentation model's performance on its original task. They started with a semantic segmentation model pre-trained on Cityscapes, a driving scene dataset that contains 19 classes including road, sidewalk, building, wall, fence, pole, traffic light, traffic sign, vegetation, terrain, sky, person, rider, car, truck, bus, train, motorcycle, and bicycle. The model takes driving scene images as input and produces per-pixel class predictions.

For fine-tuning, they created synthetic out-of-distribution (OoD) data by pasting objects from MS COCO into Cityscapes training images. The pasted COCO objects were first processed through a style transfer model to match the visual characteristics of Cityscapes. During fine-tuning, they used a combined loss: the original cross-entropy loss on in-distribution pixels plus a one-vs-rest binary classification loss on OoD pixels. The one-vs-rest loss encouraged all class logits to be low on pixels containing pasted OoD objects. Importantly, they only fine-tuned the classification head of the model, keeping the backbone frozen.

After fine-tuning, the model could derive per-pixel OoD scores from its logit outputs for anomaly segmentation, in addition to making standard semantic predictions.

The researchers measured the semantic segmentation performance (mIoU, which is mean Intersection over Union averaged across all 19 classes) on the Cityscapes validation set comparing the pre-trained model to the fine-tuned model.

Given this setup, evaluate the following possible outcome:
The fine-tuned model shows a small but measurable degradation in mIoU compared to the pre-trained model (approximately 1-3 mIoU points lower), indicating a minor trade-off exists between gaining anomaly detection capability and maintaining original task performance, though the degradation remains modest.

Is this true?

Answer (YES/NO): NO